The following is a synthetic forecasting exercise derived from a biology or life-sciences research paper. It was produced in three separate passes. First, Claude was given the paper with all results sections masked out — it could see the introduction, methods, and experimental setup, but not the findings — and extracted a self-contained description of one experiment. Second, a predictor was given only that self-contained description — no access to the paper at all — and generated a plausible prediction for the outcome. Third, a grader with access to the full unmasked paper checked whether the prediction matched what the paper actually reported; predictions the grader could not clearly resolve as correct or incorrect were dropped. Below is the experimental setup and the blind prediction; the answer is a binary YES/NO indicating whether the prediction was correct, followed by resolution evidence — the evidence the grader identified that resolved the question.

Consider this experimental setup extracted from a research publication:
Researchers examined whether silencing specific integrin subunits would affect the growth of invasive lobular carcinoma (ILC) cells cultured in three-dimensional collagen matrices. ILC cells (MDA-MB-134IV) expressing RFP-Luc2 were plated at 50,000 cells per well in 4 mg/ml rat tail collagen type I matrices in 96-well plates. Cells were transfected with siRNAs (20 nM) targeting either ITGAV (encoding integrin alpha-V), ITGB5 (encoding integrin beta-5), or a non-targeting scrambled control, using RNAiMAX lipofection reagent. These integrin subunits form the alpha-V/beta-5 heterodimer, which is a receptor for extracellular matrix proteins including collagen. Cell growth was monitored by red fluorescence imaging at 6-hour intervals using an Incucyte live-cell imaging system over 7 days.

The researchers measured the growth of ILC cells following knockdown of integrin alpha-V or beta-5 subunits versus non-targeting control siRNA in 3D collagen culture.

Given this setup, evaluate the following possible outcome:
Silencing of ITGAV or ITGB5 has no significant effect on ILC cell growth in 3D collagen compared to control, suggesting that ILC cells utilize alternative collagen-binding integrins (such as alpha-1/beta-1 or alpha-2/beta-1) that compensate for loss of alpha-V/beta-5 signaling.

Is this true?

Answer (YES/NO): NO